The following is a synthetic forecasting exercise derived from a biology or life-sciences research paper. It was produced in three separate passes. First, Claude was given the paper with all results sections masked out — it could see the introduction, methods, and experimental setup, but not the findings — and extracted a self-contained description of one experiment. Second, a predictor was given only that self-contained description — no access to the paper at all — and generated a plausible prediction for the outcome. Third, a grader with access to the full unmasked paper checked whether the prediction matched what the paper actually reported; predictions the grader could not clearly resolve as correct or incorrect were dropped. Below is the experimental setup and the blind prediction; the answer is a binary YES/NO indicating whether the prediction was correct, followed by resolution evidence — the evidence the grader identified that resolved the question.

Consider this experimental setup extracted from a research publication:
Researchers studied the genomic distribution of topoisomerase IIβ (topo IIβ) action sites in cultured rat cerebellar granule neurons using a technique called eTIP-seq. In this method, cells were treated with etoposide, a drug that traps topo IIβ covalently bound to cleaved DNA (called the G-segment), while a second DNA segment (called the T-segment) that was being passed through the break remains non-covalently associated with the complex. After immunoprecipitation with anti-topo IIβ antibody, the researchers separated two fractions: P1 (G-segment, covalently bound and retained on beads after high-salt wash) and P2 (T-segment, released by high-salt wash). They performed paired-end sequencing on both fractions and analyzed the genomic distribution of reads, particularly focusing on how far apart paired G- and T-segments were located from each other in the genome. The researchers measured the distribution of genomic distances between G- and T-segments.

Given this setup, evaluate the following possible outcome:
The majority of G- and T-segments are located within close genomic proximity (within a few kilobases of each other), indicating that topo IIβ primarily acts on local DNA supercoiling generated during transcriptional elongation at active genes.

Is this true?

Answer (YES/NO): NO